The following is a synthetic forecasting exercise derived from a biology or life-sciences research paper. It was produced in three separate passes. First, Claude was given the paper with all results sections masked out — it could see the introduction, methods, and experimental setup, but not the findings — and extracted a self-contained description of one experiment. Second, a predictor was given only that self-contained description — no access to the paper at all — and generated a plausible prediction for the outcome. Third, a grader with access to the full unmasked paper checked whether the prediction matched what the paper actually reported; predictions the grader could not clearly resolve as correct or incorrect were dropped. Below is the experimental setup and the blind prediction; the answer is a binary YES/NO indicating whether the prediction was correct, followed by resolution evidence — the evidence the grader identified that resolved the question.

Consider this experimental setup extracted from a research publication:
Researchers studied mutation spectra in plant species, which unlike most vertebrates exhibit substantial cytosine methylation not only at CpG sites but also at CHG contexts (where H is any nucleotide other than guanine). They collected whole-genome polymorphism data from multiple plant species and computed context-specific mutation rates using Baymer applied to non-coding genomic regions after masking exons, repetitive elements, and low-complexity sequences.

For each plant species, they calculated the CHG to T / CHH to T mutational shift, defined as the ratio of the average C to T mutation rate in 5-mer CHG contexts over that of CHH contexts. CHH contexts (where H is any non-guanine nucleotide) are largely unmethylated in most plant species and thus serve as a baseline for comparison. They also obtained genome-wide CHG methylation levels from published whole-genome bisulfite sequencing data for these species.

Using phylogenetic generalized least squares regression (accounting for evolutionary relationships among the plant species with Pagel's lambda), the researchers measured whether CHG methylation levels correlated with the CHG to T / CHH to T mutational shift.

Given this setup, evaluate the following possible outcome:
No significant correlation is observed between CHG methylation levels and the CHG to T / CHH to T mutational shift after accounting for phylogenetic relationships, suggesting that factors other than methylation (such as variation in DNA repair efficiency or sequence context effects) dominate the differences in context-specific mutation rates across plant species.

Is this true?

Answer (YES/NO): YES